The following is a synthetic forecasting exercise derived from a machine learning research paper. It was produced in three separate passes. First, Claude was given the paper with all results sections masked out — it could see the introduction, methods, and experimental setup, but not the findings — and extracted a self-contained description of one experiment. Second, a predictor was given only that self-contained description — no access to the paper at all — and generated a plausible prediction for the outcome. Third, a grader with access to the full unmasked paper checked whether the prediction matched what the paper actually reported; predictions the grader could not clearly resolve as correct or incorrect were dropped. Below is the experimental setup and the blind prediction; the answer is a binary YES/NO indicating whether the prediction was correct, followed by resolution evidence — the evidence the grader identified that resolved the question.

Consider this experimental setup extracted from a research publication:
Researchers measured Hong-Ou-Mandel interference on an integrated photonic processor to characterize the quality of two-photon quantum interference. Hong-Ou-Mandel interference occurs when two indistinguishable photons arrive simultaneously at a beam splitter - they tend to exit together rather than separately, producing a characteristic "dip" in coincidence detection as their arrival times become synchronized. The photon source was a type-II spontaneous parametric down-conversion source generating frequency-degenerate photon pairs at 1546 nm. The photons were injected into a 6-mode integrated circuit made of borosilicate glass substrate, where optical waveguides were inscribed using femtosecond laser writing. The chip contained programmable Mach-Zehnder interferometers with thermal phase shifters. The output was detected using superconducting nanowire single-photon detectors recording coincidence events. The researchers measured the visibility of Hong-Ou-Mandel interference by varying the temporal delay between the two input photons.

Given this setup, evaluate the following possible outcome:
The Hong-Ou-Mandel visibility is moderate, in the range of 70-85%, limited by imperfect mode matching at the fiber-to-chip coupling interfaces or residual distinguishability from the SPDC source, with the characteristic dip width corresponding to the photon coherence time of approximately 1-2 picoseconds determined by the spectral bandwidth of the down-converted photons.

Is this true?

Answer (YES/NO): NO